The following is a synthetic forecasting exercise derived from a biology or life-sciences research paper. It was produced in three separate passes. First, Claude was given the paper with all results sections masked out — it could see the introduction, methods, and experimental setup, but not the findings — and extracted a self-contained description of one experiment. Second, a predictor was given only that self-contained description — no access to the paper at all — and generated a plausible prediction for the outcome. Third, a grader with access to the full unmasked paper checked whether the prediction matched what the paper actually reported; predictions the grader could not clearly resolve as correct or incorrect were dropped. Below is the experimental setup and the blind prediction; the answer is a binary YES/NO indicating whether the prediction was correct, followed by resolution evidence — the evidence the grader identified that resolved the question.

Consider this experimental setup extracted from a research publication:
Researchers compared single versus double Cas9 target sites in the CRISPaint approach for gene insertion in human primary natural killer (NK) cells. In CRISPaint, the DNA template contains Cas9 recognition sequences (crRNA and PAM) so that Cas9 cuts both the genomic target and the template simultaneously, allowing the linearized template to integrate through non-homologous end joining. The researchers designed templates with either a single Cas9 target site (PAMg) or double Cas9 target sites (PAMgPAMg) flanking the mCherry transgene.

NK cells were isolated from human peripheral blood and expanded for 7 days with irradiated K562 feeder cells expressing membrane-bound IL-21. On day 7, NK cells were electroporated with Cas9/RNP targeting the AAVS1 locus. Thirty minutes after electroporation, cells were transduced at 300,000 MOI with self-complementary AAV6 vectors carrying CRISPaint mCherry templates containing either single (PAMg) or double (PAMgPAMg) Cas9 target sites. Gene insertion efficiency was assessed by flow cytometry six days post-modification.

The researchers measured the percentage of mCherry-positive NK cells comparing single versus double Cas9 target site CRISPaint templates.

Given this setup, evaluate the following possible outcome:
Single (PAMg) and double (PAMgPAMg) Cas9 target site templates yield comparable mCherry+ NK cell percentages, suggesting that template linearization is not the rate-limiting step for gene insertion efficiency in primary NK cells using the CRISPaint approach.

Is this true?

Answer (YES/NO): YES